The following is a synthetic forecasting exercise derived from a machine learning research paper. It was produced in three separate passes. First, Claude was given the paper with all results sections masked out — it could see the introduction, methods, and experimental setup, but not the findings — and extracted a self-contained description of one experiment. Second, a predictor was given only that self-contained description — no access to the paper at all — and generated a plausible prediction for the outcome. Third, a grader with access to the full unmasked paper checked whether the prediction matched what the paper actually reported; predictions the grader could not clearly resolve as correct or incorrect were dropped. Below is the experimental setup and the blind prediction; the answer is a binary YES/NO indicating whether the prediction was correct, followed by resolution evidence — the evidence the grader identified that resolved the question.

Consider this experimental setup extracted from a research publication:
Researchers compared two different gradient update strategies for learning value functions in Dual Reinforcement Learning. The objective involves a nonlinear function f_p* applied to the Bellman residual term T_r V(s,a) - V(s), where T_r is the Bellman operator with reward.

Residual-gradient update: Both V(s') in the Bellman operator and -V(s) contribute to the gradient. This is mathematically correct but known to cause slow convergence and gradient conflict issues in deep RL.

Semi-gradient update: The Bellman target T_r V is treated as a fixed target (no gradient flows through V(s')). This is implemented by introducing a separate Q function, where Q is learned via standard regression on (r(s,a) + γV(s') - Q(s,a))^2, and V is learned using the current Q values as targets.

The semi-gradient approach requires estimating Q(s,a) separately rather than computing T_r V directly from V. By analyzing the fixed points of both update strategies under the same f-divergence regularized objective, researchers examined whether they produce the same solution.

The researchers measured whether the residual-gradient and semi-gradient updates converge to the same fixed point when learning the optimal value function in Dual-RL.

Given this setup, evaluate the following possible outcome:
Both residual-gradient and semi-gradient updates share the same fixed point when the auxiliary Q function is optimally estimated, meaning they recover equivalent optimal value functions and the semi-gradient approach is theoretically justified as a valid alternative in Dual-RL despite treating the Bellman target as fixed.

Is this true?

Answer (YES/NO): NO